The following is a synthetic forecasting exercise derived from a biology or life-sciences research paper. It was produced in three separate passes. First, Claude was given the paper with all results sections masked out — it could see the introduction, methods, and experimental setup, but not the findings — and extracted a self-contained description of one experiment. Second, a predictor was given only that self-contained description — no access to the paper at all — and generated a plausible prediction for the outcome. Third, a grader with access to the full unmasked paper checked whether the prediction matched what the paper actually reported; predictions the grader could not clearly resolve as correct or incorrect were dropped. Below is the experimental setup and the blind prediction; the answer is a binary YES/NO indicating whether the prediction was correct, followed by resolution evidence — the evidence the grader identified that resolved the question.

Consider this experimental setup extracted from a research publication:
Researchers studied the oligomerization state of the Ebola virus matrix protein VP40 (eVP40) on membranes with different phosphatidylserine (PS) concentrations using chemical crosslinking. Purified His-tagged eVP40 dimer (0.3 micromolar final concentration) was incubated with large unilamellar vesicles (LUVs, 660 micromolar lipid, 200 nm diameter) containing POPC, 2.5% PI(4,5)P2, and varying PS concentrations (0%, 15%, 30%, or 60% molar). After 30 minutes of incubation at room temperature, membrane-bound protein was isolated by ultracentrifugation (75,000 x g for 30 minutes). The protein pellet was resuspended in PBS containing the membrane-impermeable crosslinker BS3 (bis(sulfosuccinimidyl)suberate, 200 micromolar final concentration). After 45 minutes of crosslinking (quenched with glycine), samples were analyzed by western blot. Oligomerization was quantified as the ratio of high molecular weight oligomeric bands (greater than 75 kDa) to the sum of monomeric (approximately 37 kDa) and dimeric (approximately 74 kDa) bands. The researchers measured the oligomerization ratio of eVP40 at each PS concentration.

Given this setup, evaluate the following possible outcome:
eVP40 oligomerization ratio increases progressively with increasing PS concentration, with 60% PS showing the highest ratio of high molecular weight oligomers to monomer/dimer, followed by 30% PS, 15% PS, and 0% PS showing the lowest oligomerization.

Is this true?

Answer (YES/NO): NO